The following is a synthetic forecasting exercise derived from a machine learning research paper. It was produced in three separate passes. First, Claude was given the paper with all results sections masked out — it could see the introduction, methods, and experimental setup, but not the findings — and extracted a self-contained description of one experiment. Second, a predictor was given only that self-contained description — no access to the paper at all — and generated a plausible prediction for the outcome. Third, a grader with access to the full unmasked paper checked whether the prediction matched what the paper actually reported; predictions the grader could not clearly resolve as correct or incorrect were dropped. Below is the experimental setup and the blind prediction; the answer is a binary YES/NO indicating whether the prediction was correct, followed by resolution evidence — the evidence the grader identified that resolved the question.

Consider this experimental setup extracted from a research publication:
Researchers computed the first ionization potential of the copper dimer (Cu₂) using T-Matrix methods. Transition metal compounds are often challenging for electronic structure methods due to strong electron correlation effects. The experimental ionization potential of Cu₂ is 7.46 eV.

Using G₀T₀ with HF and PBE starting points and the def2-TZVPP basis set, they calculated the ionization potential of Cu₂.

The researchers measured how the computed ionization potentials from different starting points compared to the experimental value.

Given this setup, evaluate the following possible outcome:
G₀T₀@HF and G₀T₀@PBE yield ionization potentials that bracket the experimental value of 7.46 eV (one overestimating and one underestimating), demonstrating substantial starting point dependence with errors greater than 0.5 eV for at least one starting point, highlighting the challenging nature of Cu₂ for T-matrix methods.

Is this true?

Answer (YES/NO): NO